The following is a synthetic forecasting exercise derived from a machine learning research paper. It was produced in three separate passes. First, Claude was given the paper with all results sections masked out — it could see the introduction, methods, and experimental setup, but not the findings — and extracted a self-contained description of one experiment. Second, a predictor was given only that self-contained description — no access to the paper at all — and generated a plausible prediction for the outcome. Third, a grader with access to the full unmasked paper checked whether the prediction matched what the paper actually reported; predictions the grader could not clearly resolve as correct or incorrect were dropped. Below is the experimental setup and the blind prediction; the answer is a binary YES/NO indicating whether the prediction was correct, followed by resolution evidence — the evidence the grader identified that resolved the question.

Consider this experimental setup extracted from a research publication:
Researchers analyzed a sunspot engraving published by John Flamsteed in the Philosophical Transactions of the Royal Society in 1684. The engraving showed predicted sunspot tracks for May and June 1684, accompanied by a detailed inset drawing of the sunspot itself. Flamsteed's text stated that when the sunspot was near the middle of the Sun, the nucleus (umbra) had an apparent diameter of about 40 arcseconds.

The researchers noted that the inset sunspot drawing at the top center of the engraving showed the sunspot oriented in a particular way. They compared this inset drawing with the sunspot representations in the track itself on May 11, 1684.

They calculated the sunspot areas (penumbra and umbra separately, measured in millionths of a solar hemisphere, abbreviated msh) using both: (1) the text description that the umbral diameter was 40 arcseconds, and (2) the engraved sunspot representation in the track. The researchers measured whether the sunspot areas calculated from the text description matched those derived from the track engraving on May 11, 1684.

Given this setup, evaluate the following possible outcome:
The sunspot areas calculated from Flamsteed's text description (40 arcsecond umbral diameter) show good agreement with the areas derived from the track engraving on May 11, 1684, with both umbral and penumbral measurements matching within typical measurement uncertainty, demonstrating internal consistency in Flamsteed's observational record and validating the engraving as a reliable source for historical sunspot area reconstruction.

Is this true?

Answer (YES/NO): NO